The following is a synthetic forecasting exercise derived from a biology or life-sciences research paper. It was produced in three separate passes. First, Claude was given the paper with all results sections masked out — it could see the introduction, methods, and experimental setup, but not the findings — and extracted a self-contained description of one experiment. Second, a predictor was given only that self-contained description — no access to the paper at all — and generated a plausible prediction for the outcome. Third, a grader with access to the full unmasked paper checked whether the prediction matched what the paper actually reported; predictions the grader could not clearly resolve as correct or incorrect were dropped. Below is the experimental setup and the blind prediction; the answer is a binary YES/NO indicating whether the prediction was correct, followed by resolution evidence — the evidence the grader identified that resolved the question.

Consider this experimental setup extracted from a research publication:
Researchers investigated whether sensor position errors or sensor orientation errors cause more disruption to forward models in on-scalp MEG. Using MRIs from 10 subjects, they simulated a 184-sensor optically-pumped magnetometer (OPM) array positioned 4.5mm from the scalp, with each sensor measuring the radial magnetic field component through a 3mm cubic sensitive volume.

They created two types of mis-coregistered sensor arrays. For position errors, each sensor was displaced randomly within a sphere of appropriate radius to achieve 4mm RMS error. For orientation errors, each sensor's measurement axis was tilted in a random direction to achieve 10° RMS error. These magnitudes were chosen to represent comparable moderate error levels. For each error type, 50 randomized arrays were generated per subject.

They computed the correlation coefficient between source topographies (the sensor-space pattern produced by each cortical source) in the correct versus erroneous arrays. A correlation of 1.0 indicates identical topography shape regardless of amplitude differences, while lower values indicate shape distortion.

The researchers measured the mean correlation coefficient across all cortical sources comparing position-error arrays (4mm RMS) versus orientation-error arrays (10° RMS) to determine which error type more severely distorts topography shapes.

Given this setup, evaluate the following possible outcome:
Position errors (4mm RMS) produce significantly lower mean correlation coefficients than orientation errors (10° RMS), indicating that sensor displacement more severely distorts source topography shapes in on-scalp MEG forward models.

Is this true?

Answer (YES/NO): YES